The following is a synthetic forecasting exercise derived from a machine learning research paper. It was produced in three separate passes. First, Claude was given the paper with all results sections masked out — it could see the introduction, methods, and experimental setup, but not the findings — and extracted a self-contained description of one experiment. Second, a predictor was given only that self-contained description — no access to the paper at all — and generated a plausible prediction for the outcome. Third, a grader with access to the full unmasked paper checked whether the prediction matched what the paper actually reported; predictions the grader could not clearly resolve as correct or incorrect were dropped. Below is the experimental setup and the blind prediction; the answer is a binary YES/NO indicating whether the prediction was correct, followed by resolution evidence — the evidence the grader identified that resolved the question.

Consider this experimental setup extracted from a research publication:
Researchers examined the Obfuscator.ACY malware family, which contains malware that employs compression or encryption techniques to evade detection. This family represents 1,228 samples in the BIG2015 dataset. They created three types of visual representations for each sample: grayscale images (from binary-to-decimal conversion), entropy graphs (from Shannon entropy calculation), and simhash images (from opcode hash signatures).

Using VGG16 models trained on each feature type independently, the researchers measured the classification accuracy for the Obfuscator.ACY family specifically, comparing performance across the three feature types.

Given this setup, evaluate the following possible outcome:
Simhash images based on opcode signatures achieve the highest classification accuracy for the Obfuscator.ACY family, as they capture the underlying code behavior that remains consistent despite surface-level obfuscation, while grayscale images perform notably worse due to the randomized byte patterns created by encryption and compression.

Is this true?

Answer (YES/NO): NO